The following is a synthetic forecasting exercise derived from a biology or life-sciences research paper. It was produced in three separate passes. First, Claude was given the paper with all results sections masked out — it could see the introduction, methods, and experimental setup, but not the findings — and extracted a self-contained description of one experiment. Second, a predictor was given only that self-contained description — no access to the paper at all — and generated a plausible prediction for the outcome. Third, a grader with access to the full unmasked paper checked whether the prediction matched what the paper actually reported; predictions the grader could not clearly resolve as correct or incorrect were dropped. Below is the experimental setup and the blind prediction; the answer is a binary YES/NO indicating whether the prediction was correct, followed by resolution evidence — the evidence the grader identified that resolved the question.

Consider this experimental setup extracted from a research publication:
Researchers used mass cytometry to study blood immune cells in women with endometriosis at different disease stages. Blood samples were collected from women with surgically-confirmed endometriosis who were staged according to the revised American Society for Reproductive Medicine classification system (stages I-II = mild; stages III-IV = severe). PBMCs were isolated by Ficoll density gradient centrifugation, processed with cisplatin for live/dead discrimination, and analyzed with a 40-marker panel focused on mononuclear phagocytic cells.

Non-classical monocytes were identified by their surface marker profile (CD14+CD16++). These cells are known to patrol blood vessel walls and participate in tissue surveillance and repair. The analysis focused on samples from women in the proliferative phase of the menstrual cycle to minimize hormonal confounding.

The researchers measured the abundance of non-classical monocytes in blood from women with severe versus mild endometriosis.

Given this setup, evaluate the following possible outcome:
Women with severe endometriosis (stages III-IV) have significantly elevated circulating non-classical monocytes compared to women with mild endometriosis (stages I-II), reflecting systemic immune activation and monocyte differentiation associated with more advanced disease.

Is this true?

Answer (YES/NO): NO